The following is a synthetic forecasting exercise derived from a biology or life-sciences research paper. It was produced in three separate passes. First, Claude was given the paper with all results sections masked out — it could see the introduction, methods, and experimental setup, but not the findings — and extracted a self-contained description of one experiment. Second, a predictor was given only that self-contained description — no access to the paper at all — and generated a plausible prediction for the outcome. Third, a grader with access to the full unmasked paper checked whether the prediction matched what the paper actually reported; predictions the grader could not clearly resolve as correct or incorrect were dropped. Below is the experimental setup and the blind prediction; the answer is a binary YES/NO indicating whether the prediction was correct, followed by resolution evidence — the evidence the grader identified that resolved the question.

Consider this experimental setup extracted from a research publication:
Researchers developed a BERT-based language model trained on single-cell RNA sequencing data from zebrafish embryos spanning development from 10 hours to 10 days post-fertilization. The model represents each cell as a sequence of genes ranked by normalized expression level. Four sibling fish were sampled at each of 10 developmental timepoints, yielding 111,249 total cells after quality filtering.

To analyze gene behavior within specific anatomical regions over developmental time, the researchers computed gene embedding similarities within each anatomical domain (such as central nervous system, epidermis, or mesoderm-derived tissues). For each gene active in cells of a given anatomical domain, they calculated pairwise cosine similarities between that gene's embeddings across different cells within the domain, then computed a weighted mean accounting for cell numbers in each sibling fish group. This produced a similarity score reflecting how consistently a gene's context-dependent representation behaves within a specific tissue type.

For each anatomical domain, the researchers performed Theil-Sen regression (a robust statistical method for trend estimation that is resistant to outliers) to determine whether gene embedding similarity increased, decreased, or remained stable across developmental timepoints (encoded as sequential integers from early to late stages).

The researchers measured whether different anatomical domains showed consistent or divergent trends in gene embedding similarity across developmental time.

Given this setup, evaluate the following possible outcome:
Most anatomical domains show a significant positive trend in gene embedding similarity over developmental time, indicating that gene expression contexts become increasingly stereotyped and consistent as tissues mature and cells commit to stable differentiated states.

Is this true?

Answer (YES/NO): NO